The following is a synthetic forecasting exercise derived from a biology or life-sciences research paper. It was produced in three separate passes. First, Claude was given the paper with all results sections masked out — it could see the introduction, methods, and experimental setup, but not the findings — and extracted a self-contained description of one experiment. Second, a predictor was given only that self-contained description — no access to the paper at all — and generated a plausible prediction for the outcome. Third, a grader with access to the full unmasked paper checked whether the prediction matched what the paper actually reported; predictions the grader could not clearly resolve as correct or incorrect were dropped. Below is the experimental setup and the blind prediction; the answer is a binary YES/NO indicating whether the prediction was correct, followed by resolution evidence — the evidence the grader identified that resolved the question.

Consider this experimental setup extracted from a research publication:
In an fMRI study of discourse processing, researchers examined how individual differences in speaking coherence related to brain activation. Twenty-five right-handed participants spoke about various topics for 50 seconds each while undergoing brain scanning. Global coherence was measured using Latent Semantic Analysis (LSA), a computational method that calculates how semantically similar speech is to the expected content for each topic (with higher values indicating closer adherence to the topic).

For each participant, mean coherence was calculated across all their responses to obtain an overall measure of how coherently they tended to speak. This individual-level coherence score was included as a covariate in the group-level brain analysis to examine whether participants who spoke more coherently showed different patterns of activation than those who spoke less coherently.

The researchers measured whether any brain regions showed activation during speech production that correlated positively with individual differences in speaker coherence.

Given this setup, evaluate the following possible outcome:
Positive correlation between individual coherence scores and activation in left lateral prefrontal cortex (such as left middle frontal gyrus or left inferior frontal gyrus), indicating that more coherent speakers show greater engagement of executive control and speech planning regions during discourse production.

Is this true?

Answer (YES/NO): YES